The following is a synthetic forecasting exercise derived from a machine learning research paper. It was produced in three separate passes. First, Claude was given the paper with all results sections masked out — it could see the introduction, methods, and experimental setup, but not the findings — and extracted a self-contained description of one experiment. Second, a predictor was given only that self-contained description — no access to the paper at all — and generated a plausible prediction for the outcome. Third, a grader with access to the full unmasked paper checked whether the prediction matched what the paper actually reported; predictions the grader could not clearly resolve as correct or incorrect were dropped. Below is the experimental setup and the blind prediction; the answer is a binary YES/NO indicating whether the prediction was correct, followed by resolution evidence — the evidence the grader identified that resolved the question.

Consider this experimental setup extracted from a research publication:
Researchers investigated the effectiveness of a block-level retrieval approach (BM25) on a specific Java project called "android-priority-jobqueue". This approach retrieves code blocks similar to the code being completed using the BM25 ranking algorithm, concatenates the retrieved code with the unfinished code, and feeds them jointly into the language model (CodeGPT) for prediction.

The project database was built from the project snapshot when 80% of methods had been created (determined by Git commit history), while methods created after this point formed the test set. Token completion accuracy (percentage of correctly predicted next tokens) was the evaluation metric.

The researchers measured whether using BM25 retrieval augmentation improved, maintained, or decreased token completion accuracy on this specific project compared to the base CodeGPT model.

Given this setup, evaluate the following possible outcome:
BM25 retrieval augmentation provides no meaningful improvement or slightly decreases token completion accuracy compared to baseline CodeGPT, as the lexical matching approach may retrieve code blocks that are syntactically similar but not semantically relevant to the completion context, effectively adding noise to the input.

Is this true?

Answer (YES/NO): YES